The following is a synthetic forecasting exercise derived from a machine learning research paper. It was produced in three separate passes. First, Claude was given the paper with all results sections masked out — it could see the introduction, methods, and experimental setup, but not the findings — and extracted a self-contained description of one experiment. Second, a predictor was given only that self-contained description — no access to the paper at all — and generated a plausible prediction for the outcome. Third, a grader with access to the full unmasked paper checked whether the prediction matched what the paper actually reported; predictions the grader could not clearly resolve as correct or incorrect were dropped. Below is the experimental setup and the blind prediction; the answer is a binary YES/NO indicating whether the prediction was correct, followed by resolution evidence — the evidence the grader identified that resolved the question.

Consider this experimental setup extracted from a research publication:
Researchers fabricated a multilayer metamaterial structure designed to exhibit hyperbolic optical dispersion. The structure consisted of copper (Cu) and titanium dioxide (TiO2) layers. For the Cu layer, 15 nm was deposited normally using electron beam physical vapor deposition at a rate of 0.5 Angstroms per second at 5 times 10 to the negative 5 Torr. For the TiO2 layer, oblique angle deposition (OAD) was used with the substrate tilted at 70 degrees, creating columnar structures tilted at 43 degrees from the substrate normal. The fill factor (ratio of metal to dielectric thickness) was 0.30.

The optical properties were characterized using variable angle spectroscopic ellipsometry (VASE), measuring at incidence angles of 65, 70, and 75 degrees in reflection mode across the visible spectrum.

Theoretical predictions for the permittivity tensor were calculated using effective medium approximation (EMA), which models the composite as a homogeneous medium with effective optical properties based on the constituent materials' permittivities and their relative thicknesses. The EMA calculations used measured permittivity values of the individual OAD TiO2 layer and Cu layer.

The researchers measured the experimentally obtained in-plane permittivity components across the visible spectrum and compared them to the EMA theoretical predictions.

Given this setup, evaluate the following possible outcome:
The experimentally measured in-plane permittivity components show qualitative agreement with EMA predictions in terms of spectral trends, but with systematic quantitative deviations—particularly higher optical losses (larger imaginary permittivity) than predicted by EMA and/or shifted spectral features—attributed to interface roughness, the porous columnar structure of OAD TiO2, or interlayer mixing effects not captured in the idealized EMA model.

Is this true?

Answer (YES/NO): NO